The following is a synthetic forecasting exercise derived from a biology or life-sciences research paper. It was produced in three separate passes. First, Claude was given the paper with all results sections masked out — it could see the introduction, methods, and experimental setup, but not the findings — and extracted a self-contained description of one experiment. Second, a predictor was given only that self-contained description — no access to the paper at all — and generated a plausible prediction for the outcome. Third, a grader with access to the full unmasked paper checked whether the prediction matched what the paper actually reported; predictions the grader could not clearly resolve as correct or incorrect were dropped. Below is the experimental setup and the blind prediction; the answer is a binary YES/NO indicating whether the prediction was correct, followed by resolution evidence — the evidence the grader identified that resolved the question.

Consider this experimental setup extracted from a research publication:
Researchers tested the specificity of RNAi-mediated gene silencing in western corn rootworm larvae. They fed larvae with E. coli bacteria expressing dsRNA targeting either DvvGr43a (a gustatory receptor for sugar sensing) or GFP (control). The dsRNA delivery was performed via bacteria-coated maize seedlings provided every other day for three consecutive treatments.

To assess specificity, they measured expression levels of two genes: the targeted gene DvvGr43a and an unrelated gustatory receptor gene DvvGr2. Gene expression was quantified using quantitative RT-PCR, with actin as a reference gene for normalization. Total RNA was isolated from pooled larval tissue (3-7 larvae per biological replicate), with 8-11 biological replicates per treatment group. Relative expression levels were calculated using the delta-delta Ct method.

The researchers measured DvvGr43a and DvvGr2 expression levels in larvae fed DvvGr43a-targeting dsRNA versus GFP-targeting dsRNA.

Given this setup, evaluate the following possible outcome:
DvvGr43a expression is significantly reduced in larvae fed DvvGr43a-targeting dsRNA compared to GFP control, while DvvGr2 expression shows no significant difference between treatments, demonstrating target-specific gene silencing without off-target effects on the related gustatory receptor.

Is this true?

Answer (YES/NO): YES